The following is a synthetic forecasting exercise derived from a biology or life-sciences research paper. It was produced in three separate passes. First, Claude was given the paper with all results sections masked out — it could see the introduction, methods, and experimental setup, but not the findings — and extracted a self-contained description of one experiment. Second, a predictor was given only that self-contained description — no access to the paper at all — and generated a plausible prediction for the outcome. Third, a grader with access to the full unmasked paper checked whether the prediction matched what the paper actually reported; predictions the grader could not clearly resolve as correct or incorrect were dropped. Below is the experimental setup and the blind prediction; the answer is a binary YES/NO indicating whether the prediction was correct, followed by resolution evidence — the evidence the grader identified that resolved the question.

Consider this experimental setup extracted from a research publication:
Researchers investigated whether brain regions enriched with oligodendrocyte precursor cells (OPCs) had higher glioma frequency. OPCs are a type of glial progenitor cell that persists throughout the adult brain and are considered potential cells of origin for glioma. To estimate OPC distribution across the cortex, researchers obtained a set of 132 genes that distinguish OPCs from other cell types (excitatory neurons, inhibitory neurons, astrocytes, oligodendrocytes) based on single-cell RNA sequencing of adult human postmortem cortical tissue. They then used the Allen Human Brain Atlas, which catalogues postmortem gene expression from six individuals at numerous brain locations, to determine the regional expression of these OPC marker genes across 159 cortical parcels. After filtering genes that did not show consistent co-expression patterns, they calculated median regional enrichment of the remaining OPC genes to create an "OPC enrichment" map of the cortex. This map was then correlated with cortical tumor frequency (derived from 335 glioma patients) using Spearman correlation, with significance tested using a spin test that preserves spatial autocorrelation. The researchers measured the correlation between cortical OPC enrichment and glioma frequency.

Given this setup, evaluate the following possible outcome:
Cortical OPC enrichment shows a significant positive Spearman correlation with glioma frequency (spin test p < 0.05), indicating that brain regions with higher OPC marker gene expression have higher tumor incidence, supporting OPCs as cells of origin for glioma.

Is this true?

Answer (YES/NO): YES